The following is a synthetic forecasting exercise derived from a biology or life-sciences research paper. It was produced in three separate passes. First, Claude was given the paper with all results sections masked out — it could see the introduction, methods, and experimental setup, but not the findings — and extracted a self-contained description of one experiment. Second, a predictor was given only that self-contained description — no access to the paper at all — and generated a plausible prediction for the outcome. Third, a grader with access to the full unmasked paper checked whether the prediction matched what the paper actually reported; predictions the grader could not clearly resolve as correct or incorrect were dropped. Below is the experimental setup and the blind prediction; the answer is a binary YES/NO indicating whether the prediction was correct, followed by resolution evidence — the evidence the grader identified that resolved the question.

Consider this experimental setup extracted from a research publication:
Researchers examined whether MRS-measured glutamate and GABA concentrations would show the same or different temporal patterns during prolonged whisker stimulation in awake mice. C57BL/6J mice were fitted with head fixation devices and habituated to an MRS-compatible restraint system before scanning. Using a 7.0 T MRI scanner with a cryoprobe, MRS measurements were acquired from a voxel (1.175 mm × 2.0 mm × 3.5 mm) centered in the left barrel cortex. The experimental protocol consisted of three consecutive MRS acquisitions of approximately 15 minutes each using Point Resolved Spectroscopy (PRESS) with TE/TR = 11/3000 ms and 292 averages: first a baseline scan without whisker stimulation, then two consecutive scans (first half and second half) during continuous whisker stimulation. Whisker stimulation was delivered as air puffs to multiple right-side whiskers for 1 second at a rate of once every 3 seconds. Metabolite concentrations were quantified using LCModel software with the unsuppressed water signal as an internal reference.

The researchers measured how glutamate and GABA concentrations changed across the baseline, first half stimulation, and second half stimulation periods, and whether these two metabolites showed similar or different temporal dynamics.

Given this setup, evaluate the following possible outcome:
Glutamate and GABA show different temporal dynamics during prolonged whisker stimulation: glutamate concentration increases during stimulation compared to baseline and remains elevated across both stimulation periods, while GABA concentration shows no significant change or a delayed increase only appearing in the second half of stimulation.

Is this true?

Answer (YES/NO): YES